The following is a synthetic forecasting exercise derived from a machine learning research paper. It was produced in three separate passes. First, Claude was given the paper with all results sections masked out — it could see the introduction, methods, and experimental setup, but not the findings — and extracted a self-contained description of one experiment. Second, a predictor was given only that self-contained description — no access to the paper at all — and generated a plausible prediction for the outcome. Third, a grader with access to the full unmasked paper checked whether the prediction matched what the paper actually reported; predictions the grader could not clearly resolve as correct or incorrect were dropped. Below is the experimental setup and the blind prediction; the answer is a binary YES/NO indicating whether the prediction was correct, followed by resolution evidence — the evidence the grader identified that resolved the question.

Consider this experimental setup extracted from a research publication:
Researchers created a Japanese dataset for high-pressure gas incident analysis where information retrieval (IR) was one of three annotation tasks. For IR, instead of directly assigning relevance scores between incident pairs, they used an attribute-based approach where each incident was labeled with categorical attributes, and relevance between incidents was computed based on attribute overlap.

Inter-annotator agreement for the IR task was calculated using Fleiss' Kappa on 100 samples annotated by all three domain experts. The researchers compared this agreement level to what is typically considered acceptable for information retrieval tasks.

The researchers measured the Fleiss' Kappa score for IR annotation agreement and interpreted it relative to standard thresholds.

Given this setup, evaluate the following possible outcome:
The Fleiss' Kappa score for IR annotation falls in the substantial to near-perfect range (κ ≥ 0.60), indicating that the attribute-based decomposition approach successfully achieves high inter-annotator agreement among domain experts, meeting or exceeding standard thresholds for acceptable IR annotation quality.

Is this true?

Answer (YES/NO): NO